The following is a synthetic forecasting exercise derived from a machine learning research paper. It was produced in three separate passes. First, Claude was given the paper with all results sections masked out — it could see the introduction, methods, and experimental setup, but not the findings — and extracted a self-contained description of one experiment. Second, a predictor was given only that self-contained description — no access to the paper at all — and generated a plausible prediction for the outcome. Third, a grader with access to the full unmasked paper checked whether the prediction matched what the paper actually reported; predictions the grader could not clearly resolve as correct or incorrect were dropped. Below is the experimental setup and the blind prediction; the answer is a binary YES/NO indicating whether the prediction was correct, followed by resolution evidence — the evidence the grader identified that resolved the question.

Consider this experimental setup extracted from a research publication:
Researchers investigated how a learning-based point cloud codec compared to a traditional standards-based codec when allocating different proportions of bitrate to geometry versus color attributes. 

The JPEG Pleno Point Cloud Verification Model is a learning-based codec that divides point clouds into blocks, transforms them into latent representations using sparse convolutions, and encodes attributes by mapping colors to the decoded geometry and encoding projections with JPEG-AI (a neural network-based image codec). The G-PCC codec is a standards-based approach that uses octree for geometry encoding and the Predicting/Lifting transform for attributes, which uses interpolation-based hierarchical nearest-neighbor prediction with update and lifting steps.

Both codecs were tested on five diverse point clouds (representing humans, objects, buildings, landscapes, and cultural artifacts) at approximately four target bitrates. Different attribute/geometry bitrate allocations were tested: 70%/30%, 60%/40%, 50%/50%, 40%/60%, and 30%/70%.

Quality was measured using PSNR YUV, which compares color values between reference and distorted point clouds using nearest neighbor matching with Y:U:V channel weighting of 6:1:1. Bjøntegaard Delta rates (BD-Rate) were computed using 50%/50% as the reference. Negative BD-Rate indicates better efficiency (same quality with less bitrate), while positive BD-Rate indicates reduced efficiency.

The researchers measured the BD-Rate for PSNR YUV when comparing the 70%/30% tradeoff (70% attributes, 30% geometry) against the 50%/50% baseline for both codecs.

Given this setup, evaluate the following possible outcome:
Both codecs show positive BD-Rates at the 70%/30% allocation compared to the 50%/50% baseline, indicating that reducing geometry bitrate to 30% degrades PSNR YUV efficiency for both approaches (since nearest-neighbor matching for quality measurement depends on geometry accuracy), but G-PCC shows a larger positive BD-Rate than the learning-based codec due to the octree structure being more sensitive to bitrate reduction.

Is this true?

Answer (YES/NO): NO